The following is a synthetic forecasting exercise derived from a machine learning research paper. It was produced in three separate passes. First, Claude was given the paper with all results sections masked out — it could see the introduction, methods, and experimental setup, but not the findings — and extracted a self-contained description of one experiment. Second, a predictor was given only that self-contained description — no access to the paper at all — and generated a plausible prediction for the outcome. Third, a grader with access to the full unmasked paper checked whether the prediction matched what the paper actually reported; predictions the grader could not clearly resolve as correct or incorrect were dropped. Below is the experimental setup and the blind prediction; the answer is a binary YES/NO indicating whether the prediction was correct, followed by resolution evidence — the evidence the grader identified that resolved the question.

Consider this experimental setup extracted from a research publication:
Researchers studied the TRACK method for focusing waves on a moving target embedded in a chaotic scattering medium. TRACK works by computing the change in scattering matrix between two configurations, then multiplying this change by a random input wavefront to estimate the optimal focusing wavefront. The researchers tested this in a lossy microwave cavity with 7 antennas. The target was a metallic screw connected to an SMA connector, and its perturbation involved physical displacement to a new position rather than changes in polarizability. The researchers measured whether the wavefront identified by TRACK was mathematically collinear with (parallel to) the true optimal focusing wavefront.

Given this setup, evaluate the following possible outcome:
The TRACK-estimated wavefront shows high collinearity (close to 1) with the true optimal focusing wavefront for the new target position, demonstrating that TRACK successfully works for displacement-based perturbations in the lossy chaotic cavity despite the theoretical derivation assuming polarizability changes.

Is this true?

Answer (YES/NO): NO